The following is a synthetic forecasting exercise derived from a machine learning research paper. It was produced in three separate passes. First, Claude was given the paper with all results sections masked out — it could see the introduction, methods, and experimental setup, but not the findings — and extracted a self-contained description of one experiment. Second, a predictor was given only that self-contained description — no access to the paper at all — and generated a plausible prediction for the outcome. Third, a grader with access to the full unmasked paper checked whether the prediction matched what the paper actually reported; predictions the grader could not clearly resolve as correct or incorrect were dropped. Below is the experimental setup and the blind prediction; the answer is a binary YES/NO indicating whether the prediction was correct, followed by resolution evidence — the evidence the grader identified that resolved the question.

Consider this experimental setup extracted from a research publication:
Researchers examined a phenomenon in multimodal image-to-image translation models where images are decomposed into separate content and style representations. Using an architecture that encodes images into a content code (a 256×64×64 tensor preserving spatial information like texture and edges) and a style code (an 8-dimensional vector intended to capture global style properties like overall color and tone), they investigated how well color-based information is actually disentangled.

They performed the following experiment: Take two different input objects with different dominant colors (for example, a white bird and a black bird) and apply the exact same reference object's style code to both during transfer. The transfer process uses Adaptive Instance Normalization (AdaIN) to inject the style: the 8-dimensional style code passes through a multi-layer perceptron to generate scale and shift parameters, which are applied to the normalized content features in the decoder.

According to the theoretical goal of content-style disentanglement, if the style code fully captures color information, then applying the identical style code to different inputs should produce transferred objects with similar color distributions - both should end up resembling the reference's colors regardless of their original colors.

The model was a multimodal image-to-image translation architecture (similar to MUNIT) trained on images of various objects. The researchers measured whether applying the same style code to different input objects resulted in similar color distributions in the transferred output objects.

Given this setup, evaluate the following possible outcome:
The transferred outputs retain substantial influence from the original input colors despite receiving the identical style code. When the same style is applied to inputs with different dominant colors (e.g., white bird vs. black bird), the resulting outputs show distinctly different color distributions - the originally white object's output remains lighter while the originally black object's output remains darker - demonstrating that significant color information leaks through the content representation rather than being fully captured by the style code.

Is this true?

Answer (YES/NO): YES